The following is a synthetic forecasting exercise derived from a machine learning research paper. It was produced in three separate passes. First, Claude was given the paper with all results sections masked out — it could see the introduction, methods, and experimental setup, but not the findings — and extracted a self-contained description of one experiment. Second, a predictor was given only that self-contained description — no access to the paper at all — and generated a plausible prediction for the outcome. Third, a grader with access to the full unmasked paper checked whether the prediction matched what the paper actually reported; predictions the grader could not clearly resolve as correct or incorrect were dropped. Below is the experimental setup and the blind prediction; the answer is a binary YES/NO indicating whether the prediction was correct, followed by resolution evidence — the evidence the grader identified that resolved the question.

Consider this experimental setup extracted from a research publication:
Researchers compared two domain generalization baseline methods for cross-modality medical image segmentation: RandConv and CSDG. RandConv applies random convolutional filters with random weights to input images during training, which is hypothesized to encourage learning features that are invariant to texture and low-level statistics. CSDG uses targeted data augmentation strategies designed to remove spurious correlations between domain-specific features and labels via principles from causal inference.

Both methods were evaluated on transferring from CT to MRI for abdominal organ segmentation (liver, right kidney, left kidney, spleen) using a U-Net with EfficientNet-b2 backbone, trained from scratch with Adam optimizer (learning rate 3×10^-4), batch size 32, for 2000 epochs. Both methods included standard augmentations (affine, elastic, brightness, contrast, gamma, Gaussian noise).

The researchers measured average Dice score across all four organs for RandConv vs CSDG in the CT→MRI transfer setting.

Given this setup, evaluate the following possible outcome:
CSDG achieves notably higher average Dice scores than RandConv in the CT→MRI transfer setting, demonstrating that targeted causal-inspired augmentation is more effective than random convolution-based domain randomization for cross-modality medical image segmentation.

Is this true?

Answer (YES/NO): YES